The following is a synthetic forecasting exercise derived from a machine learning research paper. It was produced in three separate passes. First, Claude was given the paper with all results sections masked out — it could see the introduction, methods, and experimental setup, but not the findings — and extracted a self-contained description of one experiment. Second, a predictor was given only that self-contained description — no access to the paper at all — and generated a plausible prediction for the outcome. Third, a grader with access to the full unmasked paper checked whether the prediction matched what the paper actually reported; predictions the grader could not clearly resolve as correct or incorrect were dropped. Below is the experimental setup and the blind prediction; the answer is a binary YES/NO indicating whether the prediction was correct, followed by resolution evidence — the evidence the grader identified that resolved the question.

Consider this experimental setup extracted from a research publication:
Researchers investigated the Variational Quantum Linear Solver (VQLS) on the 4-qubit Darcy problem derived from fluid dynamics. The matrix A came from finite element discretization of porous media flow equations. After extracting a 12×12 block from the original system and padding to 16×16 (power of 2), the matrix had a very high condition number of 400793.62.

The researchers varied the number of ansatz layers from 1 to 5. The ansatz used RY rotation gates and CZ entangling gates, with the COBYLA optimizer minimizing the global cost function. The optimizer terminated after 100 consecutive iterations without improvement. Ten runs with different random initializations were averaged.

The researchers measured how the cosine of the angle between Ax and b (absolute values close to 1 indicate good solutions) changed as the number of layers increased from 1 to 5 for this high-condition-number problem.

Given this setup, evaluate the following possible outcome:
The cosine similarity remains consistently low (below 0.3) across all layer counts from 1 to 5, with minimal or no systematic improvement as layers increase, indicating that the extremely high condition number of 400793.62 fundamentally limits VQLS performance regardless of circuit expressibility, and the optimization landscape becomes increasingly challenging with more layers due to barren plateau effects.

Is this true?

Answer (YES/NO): NO